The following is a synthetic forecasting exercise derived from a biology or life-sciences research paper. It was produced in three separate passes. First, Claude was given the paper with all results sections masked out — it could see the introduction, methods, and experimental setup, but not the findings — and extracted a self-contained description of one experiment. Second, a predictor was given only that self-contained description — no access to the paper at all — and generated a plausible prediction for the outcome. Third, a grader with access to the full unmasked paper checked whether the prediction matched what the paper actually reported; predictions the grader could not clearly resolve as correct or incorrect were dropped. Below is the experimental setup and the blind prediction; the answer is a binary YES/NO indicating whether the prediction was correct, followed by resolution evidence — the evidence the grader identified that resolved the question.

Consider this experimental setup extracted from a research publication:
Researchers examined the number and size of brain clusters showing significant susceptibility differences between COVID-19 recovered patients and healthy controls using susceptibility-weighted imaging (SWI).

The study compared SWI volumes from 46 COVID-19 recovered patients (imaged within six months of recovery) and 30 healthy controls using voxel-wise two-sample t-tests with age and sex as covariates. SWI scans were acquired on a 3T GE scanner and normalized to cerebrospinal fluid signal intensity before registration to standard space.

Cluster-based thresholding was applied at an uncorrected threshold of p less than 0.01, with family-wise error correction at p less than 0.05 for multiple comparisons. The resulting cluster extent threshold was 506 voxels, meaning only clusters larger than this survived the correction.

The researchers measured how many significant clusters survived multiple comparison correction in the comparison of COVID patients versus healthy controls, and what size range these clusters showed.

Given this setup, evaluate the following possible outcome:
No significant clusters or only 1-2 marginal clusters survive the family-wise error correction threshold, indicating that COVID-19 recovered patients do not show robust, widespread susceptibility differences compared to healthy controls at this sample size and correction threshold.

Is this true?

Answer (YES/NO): NO